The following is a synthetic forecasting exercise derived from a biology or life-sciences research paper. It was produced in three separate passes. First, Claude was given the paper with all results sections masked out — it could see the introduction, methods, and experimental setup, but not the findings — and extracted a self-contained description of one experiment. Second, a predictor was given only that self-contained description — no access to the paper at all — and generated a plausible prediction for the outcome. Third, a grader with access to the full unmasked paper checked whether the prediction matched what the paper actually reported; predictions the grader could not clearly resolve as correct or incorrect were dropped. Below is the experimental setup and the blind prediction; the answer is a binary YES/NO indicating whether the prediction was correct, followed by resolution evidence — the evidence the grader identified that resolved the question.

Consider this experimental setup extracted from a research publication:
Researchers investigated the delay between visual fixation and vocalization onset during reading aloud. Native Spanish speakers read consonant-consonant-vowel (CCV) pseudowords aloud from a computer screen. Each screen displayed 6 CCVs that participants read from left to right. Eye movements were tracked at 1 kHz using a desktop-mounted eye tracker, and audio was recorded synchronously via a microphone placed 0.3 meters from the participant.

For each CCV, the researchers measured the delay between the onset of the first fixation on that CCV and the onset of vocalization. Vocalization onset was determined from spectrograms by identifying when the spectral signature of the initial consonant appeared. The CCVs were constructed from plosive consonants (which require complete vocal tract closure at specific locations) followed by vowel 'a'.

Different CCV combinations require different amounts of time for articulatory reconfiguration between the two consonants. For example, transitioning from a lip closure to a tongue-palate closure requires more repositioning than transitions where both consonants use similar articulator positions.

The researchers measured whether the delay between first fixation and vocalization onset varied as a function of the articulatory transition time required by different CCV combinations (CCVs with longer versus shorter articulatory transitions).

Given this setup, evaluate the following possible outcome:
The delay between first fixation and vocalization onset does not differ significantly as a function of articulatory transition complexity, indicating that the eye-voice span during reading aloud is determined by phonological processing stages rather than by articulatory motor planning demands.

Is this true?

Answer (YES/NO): NO